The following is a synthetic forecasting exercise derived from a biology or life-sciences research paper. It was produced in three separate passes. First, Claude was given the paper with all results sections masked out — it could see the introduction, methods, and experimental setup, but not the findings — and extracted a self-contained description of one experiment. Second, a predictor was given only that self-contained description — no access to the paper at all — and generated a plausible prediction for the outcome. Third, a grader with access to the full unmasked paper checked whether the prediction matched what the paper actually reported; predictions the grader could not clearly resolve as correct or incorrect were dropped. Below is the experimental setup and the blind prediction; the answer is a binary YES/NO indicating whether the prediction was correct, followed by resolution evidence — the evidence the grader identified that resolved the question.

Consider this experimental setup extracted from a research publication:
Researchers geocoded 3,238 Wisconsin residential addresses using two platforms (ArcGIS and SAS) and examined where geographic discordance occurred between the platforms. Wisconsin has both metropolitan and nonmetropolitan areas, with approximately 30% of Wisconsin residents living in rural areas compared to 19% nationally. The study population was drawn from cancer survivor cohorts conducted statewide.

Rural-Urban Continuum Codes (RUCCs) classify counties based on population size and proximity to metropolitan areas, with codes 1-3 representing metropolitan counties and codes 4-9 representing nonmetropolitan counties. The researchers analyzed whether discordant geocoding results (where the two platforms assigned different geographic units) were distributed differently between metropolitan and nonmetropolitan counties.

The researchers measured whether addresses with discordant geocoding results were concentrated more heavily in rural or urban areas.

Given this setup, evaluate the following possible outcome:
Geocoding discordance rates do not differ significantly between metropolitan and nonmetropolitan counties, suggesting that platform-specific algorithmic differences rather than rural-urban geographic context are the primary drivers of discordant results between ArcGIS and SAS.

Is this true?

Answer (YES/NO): NO